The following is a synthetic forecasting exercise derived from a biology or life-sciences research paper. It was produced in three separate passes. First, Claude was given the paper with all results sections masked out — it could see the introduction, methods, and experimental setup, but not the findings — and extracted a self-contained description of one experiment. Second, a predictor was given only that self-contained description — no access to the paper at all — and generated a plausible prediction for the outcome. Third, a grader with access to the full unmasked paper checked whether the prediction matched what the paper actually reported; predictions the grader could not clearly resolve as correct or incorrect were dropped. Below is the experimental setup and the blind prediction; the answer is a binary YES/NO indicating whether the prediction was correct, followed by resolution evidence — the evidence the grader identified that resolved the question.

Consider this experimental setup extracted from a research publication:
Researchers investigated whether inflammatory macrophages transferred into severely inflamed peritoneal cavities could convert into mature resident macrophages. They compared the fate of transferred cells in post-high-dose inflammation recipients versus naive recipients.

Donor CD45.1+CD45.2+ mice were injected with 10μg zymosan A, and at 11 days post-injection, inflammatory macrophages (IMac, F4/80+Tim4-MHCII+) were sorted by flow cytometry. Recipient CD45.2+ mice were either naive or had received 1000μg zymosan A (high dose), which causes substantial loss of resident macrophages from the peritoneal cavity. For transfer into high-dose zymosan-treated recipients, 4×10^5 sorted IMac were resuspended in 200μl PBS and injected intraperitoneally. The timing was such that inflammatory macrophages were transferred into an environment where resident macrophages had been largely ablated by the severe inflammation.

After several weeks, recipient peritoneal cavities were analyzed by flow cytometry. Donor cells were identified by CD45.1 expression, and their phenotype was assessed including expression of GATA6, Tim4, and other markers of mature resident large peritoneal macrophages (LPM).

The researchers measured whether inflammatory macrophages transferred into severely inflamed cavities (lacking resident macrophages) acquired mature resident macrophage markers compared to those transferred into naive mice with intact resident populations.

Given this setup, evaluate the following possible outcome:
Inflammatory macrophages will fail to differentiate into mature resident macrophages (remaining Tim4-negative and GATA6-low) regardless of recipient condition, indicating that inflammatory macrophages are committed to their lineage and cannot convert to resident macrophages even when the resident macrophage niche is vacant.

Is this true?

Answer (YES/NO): NO